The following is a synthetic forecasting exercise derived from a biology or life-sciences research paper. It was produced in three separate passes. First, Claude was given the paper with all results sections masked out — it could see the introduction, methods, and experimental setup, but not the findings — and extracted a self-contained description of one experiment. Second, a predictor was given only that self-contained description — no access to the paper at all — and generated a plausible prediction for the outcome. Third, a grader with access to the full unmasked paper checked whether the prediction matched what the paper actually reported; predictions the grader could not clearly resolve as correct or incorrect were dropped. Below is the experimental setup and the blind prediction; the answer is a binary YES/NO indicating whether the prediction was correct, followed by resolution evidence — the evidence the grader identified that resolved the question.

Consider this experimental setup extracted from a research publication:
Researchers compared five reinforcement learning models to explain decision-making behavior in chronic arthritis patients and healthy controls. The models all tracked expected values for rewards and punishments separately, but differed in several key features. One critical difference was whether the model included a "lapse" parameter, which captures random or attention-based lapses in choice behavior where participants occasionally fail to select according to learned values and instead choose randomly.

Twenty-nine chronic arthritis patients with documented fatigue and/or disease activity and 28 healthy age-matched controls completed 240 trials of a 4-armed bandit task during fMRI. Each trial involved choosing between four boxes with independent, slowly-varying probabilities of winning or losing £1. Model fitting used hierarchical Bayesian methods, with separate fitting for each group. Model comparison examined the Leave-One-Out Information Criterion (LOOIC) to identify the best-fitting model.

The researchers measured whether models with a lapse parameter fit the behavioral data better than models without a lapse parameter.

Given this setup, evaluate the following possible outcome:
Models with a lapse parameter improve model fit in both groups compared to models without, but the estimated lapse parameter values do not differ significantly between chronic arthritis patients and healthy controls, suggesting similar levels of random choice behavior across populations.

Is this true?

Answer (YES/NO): NO